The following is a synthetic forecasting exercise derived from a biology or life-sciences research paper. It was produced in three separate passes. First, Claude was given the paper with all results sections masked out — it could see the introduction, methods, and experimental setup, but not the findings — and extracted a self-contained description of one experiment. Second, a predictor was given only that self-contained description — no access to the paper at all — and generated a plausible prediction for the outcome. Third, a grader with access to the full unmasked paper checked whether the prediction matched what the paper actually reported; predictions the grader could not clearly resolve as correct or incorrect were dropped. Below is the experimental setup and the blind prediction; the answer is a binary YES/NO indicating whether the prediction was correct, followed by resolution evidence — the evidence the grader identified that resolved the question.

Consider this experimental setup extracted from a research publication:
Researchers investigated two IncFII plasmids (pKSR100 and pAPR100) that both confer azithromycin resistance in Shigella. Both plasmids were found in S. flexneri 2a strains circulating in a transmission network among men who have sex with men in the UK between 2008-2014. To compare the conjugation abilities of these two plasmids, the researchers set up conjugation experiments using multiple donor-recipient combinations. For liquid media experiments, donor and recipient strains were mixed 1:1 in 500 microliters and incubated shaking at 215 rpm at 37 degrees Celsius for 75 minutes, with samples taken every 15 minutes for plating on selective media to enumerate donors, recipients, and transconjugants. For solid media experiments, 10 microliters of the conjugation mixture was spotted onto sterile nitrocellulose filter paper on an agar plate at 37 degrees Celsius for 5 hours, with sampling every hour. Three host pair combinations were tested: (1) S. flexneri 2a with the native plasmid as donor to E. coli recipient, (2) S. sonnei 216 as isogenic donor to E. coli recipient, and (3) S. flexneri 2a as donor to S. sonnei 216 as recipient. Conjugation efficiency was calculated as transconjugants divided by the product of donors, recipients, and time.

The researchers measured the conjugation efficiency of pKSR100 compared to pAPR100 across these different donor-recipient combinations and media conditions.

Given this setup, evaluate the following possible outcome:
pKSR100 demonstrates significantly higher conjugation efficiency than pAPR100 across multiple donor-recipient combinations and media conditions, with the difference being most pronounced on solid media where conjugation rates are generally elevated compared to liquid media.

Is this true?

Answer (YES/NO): NO